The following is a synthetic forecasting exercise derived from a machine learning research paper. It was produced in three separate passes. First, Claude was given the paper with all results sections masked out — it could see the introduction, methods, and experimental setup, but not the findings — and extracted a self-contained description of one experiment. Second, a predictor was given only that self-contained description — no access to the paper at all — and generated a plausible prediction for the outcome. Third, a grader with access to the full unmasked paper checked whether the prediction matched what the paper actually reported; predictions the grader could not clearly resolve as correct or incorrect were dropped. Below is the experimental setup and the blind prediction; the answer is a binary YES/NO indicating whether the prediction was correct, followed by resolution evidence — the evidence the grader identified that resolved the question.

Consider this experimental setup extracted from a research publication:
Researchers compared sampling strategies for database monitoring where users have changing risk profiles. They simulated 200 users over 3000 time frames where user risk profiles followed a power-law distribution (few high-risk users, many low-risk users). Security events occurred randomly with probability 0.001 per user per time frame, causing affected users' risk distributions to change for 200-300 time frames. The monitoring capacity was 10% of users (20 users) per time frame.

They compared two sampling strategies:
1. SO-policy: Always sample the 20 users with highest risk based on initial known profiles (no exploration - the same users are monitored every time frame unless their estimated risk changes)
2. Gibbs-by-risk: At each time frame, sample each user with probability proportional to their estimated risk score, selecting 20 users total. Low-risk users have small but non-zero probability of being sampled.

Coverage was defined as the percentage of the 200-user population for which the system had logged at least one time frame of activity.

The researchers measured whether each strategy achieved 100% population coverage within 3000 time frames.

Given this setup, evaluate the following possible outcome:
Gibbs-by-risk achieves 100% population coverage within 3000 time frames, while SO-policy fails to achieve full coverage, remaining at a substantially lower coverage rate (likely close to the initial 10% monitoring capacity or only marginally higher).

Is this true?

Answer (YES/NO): NO